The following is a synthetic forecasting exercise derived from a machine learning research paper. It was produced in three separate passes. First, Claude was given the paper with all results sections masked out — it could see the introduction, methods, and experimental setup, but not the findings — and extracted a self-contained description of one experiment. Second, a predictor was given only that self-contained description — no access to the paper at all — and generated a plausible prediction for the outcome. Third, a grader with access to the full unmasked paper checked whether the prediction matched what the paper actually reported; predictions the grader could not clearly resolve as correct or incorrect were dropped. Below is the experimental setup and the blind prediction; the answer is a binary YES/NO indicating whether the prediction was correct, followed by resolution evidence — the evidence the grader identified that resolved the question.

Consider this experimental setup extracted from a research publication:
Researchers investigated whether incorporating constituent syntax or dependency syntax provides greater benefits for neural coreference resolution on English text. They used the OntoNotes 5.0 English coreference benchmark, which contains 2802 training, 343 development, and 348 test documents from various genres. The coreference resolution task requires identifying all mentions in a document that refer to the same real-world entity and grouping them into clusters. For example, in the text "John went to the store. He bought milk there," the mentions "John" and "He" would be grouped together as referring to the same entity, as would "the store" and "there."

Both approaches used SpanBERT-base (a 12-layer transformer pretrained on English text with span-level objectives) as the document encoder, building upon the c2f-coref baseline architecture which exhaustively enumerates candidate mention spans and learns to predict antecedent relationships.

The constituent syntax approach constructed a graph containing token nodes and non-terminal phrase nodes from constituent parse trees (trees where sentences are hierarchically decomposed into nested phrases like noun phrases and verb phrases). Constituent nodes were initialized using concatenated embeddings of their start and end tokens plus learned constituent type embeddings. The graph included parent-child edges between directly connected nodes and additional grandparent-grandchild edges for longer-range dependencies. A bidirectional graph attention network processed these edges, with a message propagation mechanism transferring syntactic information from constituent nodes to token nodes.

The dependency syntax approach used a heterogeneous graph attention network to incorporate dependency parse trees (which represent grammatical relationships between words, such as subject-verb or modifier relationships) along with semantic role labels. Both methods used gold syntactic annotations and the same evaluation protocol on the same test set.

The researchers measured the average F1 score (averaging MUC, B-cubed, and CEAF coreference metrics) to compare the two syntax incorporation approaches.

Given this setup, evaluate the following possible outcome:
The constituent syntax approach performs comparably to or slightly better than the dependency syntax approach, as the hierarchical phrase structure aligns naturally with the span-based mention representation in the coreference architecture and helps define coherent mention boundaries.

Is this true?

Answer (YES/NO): YES